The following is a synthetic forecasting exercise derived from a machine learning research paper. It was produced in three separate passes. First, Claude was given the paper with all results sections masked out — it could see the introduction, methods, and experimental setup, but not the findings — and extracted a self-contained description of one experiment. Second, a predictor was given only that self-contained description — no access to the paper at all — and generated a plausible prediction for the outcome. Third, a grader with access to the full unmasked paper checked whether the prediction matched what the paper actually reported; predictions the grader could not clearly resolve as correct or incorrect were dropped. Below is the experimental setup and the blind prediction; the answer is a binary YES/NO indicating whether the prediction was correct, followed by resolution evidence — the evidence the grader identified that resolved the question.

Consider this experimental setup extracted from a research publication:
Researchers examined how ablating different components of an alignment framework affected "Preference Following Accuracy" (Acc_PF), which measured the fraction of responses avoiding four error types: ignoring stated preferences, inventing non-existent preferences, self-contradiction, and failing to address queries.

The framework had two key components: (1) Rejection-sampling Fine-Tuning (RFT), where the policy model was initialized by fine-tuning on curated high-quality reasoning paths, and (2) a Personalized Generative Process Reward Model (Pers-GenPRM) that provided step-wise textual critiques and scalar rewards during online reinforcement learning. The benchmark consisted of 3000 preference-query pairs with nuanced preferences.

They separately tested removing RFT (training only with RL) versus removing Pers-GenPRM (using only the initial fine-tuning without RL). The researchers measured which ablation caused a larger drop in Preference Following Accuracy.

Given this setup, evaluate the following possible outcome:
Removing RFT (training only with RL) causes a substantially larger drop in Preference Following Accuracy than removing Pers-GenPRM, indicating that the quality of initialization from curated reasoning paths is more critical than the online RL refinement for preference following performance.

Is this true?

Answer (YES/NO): YES